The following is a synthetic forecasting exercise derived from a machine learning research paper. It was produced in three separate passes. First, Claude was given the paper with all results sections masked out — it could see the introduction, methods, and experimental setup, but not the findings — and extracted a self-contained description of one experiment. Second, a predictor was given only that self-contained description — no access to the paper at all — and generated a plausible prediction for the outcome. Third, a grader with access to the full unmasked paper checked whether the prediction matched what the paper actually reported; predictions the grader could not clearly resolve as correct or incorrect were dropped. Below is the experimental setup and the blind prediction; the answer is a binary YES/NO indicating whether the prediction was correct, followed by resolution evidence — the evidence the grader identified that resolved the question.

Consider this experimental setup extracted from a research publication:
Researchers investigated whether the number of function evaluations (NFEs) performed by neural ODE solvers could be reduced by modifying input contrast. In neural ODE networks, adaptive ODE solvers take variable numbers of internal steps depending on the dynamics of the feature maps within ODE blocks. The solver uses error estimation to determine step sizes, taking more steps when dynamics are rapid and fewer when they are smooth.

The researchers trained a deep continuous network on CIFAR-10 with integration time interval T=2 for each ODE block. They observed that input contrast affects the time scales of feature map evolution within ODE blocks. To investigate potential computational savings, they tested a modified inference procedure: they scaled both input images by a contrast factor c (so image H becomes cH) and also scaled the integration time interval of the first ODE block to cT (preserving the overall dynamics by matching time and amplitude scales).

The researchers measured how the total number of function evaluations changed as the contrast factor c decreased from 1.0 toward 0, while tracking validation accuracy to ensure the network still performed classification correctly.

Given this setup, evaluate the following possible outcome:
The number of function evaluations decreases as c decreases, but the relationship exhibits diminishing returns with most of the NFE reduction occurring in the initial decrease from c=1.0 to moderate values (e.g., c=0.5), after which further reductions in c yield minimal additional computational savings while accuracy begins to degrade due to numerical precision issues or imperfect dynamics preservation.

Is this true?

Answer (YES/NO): NO